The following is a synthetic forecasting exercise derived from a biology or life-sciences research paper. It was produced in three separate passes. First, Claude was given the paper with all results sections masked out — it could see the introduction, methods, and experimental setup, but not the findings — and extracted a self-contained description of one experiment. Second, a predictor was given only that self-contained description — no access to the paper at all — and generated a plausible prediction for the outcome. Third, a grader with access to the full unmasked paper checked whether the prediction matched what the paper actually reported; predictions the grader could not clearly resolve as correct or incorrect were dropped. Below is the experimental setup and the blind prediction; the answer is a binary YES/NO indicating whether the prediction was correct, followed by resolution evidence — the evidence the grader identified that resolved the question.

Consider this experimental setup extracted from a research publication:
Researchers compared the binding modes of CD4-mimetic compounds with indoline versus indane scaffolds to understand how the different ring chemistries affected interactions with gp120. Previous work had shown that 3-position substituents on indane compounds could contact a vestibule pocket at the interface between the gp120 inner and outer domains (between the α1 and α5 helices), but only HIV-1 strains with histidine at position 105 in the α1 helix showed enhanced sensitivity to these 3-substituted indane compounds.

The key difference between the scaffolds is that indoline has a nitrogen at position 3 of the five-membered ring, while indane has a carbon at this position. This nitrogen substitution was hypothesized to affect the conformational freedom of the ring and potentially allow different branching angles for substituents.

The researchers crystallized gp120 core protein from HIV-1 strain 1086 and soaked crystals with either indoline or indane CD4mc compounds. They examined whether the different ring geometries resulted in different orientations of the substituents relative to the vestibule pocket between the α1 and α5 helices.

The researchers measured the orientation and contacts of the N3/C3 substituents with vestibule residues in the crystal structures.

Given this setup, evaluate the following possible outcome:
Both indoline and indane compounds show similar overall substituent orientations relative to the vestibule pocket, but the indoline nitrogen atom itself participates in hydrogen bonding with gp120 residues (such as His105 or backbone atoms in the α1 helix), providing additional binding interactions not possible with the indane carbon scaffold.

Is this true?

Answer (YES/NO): NO